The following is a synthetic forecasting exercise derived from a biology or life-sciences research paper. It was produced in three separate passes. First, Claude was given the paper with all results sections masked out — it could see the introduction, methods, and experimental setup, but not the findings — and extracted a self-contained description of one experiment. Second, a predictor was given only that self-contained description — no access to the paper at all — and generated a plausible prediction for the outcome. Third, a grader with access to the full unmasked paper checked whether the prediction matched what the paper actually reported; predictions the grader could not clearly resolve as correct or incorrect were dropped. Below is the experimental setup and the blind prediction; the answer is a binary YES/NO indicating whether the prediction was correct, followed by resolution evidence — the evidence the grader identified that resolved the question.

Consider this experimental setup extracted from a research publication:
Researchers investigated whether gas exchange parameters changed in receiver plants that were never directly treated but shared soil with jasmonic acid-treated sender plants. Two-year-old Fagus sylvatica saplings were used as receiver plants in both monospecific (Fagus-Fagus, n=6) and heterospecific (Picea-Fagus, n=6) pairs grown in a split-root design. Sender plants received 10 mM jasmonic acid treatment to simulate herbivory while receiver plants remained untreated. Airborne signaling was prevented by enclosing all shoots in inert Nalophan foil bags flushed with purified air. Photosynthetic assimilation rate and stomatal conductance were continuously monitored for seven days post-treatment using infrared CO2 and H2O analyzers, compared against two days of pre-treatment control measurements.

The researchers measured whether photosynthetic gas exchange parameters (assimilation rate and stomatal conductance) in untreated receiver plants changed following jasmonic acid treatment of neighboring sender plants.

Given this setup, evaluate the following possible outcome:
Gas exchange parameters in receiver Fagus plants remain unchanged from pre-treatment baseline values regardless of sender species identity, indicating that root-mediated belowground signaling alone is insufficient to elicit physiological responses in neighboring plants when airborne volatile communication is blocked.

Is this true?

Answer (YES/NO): NO